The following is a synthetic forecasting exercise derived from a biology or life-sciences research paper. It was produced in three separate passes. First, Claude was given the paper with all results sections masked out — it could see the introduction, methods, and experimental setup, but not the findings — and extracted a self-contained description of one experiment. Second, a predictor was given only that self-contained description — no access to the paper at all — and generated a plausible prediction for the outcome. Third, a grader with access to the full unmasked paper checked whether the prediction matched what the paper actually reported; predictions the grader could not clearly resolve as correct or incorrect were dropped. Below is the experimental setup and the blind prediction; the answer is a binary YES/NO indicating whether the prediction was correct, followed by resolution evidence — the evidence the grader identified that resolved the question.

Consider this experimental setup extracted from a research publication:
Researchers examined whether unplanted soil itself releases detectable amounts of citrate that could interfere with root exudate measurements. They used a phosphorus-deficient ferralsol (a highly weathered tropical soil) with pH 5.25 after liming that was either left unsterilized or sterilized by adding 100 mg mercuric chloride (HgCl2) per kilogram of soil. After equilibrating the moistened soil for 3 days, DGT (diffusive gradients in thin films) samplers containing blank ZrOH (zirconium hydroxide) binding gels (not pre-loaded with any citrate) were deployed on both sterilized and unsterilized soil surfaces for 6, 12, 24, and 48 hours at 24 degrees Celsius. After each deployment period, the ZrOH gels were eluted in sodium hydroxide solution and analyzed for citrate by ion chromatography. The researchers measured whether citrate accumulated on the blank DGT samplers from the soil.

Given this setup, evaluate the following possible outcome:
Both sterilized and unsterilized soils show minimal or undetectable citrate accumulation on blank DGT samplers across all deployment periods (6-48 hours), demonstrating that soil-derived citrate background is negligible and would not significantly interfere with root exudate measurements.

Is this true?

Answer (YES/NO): YES